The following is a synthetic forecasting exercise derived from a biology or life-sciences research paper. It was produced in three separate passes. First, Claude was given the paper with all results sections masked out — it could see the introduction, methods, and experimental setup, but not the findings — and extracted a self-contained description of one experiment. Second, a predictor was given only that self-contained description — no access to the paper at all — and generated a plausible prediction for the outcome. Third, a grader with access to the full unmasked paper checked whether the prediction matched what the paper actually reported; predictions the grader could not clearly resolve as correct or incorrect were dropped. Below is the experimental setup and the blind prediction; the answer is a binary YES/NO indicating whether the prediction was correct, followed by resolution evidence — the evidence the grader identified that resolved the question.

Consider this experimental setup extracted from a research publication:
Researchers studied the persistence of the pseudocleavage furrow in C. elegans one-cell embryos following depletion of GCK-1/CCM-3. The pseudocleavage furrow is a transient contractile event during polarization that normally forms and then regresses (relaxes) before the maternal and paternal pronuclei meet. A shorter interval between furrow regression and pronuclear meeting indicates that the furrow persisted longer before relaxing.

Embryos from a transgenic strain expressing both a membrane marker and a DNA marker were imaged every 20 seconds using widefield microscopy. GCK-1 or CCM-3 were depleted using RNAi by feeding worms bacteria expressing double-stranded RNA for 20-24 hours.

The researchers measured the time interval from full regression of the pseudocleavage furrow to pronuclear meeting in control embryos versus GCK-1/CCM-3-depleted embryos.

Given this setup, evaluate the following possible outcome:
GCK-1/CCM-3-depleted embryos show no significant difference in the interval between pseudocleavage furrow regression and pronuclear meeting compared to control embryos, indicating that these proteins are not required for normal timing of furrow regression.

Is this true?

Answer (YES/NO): NO